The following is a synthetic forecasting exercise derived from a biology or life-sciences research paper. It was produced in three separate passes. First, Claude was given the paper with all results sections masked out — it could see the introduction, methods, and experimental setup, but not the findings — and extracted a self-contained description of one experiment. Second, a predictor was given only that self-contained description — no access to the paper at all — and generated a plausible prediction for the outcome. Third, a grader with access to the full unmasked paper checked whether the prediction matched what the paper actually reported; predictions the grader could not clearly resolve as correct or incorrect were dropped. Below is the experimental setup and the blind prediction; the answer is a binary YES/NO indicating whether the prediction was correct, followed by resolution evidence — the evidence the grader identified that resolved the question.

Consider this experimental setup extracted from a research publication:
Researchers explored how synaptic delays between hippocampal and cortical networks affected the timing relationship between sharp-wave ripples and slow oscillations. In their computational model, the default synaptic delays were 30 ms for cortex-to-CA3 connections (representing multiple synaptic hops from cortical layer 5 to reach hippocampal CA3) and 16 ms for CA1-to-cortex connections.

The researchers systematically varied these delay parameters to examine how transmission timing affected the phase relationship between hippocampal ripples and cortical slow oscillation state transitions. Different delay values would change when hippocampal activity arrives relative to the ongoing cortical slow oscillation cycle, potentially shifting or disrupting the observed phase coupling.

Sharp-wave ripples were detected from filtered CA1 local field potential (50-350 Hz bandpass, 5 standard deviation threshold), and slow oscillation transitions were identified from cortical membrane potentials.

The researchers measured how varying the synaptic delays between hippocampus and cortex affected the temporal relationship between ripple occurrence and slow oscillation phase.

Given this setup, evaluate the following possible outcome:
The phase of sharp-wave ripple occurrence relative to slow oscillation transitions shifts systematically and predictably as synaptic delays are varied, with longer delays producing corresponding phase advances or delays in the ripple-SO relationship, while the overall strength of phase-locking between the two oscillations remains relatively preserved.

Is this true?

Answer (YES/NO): NO